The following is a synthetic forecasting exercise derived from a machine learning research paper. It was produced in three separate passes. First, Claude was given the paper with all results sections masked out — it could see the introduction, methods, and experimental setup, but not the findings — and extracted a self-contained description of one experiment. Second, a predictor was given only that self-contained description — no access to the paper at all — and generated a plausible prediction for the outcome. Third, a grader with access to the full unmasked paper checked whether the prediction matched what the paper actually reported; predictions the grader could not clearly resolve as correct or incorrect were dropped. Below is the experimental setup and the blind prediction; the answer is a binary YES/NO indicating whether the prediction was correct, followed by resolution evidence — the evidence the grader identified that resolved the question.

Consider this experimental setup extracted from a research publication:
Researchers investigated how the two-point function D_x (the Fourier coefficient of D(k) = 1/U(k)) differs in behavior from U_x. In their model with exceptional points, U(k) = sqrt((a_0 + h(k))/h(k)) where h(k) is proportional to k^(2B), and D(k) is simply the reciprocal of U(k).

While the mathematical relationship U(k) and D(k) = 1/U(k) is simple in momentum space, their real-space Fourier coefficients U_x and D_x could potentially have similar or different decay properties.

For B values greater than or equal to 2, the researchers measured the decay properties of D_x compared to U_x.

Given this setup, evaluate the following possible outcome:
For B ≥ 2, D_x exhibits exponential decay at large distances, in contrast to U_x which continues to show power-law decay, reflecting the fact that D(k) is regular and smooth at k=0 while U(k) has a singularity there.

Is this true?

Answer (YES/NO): YES